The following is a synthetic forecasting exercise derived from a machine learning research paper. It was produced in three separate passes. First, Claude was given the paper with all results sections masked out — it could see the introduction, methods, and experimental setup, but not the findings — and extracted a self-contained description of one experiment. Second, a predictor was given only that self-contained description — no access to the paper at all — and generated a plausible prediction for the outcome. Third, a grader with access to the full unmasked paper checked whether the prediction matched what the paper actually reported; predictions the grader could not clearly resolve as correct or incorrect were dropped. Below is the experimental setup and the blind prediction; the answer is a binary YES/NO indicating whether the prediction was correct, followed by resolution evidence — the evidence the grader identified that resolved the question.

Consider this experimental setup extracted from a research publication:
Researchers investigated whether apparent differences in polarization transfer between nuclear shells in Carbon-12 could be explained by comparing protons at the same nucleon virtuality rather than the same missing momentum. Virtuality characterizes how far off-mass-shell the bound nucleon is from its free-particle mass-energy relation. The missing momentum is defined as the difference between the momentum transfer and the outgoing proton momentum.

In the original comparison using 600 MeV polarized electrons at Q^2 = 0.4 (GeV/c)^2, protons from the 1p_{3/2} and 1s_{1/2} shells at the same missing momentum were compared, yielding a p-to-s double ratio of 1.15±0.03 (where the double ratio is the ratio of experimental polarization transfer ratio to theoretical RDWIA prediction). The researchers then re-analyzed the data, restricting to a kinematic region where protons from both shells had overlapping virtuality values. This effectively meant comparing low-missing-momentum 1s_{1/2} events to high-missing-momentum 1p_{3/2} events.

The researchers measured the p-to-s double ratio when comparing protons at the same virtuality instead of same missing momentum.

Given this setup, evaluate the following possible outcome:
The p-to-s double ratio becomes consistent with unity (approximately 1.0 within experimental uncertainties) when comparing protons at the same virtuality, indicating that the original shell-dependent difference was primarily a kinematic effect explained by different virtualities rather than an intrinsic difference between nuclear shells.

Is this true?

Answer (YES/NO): YES